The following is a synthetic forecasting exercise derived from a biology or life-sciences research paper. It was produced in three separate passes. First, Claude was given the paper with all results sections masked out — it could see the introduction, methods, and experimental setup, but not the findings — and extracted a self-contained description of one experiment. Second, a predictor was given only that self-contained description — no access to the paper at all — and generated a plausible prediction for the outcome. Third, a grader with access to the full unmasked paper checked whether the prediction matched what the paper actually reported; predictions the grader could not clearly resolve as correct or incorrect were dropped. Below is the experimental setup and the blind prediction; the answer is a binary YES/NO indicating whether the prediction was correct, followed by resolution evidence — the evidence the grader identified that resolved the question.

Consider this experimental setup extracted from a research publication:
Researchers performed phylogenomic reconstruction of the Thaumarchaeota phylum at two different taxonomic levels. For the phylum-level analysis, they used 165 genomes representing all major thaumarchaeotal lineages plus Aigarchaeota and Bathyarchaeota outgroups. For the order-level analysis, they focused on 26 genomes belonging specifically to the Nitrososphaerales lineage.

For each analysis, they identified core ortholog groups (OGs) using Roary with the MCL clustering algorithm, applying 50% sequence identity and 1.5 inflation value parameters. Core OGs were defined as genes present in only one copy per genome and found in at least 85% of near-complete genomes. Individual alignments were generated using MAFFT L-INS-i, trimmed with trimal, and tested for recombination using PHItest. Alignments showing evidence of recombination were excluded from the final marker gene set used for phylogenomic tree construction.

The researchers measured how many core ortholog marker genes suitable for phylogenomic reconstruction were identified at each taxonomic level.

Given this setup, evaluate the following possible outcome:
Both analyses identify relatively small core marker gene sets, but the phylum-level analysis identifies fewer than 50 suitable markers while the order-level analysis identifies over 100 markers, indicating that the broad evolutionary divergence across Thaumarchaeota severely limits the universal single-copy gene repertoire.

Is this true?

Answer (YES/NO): NO